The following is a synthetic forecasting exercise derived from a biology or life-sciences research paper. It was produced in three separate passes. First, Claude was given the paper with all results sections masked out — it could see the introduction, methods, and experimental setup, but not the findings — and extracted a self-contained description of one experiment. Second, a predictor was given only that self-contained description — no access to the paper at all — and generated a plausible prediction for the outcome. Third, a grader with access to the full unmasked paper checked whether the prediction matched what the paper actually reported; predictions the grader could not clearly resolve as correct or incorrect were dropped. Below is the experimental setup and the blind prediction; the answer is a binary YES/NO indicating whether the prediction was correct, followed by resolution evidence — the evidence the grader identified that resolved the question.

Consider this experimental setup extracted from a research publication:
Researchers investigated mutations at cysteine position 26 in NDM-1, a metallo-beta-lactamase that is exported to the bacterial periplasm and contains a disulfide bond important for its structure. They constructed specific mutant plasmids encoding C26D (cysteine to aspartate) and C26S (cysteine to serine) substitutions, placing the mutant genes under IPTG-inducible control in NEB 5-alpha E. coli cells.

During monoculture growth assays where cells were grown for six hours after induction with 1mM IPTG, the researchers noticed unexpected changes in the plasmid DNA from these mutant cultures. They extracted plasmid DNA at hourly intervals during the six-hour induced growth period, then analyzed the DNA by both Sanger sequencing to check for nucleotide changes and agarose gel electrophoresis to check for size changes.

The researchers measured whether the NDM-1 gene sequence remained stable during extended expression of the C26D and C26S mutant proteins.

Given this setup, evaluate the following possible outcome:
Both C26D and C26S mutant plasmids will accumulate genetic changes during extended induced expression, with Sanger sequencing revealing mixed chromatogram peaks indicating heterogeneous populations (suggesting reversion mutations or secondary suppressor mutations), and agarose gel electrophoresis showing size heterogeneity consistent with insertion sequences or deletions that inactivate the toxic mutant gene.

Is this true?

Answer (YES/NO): YES